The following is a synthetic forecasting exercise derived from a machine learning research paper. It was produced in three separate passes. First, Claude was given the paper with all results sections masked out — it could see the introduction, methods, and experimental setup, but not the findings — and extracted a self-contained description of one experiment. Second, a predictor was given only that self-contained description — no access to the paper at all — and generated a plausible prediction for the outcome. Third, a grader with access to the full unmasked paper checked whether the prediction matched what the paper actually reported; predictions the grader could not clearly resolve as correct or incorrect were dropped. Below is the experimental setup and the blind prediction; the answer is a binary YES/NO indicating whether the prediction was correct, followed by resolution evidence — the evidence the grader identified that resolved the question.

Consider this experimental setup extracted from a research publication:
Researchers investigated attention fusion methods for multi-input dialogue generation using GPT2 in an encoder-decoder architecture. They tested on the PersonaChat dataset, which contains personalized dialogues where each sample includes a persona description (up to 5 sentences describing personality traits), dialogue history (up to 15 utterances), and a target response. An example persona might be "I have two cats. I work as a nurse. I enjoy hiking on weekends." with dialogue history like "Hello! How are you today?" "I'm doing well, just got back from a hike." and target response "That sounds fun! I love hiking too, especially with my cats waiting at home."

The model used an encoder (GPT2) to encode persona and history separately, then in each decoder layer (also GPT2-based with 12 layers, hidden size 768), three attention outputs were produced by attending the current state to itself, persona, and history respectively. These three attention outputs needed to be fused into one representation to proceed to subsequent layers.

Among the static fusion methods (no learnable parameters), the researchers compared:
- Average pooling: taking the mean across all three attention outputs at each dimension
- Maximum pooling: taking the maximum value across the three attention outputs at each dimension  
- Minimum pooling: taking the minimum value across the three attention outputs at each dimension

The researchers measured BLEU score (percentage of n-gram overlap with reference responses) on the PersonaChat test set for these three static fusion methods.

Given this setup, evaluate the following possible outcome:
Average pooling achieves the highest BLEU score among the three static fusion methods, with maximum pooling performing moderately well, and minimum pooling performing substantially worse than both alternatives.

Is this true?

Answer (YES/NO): NO